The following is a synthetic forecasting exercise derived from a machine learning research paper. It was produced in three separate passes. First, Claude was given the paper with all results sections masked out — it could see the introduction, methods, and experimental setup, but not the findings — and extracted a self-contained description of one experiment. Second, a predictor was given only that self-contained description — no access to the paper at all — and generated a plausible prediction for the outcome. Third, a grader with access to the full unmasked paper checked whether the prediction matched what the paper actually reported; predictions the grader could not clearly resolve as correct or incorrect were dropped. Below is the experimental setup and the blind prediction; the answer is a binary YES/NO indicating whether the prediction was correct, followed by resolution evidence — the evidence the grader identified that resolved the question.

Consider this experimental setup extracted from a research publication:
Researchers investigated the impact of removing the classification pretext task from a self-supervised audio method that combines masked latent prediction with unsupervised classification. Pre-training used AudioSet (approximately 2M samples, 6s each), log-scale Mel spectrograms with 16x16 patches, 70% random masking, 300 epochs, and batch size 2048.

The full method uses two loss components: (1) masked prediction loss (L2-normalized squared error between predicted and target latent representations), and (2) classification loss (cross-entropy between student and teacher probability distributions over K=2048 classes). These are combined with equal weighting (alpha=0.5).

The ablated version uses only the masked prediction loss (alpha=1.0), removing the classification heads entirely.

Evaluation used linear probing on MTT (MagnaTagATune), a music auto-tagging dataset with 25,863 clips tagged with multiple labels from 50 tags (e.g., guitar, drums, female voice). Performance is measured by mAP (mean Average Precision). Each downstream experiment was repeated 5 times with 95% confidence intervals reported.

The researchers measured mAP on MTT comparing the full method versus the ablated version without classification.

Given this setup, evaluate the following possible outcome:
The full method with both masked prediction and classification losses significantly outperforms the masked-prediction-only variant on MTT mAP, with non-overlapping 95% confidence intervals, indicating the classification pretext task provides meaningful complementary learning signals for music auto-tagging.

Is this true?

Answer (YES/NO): YES